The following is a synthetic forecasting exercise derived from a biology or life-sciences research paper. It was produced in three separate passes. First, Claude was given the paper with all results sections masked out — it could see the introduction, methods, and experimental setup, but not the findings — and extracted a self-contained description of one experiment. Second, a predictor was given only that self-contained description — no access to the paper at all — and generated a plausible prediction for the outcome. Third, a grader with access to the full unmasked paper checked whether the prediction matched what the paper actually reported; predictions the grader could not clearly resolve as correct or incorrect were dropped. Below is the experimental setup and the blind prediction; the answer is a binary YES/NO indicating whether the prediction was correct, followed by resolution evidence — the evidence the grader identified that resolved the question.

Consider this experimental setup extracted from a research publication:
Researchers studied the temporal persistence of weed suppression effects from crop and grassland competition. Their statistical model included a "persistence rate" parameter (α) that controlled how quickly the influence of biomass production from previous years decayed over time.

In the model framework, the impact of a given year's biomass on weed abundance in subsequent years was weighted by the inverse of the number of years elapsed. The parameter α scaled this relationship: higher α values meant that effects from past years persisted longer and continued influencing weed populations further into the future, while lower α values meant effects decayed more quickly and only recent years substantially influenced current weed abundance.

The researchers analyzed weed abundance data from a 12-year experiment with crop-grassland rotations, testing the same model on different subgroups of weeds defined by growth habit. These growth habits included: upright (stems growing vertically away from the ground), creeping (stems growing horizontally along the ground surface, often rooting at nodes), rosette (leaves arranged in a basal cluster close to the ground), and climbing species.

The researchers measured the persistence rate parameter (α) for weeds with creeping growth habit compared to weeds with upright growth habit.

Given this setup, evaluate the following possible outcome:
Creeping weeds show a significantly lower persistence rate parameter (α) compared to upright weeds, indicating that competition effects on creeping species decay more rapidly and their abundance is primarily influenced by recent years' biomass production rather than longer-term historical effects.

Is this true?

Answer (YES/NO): NO